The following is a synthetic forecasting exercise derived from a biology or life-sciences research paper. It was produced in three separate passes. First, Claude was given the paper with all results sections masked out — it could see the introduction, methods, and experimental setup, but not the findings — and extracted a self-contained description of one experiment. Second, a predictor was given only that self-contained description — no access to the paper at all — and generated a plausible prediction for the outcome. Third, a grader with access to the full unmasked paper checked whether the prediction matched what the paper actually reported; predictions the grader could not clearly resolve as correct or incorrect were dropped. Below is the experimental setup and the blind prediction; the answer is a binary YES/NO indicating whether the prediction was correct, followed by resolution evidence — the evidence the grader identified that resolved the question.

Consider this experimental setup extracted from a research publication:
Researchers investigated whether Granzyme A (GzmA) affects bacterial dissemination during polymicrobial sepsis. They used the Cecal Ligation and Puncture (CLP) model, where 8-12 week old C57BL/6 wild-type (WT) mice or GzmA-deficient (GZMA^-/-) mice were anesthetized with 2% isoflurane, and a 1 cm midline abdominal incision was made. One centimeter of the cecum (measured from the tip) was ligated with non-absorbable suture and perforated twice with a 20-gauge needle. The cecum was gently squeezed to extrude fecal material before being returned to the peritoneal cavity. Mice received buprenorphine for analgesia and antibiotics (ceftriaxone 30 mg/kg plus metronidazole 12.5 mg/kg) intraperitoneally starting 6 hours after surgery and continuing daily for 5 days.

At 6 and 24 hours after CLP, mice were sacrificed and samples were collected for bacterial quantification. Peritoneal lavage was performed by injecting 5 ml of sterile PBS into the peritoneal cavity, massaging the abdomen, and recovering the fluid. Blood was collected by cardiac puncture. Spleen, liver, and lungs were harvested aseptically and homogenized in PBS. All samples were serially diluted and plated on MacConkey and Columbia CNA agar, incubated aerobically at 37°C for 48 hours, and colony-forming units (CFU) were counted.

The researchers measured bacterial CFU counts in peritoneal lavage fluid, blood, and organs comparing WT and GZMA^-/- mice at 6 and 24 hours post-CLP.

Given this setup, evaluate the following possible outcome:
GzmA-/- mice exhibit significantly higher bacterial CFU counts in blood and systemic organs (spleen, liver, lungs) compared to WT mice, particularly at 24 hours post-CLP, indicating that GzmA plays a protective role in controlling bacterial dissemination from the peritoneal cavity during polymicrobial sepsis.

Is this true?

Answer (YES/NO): NO